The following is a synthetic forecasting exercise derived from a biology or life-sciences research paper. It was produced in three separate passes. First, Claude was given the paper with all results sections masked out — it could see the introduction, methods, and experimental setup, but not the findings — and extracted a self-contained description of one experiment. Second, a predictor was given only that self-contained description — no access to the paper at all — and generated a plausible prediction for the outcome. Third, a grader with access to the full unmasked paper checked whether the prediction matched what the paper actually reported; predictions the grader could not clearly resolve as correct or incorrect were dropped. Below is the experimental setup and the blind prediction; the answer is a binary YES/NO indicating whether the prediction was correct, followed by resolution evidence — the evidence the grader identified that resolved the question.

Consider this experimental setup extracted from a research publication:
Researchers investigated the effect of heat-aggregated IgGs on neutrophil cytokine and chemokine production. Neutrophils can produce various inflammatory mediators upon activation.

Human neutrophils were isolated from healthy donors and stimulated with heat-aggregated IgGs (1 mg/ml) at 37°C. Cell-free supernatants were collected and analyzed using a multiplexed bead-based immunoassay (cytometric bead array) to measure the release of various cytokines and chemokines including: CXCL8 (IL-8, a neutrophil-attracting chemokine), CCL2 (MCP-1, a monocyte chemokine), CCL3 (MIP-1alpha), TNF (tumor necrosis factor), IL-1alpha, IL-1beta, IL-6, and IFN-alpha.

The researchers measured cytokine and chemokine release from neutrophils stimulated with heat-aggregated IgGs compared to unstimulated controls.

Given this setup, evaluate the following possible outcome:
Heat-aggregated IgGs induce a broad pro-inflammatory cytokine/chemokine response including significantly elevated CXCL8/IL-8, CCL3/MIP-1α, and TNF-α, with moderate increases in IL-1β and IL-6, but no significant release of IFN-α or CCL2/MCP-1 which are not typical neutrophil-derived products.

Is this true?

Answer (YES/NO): NO